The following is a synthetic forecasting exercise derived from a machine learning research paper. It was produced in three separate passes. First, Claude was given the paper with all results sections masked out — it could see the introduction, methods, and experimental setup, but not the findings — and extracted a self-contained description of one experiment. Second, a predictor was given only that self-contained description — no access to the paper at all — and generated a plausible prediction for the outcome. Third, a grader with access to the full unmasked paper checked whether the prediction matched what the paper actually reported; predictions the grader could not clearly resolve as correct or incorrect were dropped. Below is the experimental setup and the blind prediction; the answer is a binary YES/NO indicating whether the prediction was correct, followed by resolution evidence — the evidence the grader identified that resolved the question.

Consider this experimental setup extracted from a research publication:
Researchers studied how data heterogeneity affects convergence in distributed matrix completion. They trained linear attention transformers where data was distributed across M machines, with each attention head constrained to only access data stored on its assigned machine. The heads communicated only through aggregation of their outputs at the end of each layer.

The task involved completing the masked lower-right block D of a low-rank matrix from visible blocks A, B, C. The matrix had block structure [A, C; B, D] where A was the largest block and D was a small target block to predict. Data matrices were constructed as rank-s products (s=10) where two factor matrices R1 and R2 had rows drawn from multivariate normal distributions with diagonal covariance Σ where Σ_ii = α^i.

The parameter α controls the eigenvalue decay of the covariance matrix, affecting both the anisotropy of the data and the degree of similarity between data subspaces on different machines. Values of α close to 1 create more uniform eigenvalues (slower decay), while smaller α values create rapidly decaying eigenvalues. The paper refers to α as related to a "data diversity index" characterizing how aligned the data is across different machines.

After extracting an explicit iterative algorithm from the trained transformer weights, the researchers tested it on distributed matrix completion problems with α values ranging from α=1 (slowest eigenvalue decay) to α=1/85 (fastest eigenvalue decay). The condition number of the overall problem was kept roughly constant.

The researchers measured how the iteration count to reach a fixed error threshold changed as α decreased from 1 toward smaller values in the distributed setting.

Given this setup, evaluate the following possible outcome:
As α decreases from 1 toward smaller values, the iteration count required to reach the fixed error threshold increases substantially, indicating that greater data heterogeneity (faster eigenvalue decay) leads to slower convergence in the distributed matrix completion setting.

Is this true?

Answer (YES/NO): YES